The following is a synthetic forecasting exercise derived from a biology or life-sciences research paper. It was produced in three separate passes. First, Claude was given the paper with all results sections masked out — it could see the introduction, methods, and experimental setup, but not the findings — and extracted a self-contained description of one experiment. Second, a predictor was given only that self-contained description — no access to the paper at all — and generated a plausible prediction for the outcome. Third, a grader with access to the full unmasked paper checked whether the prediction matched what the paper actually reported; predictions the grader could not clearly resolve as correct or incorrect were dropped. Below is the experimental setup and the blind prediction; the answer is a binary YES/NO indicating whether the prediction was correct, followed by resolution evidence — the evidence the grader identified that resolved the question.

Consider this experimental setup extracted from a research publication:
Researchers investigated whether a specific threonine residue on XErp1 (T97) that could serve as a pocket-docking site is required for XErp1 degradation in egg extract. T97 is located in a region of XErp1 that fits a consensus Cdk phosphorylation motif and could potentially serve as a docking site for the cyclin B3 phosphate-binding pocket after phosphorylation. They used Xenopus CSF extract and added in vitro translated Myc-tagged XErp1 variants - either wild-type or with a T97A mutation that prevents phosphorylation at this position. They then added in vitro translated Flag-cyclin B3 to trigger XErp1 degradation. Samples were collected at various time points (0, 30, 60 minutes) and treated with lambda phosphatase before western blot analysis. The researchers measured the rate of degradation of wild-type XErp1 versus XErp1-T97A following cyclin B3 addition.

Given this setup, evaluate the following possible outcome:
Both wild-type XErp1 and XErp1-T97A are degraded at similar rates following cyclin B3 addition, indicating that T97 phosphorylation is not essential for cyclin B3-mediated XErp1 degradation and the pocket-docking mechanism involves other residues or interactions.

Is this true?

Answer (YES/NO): NO